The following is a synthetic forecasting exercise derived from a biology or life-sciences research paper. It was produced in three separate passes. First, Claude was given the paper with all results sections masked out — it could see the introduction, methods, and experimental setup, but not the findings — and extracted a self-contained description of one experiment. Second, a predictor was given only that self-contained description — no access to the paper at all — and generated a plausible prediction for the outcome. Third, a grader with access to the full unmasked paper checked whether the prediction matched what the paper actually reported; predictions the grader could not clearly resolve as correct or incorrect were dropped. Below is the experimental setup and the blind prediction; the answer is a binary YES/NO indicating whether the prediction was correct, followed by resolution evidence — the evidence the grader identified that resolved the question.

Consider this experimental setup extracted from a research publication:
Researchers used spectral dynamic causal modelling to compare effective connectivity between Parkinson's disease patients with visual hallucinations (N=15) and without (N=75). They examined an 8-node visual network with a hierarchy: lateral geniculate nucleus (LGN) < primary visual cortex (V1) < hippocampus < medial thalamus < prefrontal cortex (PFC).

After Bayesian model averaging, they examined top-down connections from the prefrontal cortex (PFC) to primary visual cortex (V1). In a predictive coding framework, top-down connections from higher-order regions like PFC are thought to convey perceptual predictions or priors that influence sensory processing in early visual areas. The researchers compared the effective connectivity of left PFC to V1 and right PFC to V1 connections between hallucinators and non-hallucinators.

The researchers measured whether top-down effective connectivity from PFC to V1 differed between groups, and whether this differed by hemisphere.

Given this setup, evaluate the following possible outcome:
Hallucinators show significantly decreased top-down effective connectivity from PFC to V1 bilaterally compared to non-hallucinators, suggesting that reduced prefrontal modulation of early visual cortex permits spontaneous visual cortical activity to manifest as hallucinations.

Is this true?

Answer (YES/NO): NO